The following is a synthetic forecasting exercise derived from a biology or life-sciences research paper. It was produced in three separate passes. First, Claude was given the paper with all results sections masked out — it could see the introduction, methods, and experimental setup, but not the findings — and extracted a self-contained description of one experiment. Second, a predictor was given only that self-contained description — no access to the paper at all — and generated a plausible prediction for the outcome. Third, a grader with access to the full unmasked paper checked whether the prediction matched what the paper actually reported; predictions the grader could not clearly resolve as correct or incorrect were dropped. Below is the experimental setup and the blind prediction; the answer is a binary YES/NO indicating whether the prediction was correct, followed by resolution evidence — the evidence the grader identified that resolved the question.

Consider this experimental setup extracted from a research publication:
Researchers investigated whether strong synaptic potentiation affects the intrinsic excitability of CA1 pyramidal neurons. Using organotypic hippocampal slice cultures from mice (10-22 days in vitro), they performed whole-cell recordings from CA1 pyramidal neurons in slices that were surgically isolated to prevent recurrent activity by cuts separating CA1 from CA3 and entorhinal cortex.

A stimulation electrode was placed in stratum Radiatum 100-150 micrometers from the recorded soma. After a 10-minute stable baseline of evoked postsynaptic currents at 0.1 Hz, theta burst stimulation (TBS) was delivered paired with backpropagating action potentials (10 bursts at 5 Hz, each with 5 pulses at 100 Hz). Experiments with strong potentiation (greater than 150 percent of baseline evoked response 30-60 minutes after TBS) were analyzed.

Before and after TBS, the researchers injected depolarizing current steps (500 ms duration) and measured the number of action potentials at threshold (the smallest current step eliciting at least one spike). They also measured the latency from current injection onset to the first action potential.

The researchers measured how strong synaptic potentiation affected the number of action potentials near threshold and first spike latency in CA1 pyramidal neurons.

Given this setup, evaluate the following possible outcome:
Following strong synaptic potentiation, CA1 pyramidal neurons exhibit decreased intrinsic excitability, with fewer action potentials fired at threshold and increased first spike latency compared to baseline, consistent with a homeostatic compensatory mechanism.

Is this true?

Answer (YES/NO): YES